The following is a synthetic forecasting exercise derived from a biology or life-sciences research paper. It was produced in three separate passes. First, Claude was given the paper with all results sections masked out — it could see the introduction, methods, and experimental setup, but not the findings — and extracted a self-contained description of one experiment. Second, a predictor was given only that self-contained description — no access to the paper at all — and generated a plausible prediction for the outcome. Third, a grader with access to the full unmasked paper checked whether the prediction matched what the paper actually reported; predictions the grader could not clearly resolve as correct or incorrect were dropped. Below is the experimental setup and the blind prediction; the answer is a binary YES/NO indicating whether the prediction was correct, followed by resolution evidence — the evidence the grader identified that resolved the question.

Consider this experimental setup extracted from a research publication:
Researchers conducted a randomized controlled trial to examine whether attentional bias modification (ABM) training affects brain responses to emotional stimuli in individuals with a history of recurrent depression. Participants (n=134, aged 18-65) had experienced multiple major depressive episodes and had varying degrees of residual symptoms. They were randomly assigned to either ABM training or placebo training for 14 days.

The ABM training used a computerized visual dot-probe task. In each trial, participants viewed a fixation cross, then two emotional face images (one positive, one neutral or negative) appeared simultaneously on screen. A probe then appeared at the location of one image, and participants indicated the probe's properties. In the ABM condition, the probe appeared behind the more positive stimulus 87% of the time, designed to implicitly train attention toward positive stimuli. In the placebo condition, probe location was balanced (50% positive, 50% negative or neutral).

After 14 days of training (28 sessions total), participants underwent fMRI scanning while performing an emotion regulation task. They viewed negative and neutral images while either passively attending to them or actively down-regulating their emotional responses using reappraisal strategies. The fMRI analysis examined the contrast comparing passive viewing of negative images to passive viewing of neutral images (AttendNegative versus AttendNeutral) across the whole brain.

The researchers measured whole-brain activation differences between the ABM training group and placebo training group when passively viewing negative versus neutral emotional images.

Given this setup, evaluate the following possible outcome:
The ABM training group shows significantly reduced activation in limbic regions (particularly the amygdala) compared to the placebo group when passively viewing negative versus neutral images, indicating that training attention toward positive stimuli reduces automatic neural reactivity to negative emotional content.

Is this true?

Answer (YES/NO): YES